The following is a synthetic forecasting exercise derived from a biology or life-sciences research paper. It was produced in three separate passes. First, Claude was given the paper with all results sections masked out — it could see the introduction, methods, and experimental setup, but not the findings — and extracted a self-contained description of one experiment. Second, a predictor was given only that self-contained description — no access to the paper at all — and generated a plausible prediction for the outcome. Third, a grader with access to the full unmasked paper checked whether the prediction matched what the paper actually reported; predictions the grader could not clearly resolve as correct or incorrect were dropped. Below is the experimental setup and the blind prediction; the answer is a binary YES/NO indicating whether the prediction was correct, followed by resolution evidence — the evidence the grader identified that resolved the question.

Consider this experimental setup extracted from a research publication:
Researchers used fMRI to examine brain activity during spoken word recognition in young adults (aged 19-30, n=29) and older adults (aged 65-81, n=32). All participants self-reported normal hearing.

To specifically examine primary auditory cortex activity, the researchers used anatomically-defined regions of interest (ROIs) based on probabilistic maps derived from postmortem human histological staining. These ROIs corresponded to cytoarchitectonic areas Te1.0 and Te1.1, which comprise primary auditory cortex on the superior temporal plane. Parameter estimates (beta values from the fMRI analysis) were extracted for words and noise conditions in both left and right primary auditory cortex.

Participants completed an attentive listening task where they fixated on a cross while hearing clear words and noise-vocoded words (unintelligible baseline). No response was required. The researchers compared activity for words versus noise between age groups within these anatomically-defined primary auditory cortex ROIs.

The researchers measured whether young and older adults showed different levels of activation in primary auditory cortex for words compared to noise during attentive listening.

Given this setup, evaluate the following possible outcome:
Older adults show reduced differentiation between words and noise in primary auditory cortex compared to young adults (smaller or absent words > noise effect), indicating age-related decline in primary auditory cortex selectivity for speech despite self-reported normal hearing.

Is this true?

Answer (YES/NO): YES